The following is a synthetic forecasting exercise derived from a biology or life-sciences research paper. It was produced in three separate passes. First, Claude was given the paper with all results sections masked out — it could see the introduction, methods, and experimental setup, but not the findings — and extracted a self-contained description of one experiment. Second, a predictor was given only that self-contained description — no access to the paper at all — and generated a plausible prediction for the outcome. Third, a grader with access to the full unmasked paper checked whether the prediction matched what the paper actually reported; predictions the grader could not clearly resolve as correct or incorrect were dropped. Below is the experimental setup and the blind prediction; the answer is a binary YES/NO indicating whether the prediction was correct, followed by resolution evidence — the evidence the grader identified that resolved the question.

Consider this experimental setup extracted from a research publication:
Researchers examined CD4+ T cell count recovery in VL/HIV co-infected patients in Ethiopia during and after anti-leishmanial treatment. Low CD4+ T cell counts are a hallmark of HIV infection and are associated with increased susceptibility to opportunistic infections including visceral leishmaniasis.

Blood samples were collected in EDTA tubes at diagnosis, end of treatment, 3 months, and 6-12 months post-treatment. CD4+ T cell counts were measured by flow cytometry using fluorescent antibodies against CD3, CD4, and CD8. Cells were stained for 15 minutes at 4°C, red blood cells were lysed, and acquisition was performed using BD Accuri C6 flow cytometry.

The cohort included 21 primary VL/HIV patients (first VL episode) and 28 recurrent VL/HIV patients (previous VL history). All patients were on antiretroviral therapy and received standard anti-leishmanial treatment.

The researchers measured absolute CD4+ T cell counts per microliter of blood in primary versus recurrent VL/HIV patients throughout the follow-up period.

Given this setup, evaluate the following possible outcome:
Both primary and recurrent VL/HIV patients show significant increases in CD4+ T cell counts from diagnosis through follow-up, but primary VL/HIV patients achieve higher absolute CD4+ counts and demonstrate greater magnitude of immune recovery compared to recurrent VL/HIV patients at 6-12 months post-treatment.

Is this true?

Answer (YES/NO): NO